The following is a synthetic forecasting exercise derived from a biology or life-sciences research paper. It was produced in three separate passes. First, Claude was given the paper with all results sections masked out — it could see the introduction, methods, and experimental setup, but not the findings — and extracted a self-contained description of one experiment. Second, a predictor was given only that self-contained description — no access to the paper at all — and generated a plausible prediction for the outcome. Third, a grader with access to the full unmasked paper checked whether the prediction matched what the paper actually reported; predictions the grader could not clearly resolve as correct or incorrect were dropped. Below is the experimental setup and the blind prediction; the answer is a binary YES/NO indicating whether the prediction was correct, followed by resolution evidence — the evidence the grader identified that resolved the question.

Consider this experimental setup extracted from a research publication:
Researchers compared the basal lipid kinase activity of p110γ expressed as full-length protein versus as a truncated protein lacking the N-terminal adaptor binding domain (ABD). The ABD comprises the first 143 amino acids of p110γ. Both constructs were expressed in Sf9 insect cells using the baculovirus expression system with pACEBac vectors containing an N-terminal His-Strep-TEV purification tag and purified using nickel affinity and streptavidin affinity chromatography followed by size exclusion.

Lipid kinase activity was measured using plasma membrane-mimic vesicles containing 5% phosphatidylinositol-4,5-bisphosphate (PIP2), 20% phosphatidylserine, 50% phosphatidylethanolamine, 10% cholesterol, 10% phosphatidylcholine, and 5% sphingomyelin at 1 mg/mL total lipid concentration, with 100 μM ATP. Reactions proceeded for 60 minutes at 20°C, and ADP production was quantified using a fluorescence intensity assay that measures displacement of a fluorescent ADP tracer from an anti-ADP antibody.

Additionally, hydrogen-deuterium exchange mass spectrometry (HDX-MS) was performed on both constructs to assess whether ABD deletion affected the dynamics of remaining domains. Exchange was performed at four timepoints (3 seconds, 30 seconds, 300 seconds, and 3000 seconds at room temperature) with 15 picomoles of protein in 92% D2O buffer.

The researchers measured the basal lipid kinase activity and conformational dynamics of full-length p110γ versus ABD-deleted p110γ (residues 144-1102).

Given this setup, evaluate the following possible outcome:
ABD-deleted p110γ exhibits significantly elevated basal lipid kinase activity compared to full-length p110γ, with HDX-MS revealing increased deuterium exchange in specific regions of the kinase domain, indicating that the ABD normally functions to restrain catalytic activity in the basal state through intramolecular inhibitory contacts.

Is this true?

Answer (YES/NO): NO